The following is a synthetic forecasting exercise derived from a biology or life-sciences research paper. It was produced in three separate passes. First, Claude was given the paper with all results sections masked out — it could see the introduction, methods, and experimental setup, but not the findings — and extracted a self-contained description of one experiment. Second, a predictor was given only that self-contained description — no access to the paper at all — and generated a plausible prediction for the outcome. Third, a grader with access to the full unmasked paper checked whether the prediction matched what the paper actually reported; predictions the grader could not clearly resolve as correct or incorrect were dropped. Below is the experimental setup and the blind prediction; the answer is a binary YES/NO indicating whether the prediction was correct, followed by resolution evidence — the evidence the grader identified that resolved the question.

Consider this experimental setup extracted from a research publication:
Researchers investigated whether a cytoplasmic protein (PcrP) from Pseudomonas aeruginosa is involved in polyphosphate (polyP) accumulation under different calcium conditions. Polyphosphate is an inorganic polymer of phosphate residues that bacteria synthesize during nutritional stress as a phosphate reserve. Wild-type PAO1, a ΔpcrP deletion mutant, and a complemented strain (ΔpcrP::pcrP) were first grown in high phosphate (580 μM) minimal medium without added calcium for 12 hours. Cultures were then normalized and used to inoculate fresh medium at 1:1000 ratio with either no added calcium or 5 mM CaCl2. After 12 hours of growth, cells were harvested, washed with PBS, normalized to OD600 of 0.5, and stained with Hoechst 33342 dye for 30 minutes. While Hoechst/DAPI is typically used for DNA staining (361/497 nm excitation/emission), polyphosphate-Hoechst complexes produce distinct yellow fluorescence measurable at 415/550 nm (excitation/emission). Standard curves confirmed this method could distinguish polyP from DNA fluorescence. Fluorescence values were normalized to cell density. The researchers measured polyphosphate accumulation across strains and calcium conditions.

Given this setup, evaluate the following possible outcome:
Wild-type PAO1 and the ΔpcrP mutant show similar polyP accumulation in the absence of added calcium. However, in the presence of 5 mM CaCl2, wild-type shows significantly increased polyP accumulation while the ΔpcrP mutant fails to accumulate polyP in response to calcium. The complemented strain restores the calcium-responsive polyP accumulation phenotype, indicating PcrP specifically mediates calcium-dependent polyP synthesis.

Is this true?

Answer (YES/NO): NO